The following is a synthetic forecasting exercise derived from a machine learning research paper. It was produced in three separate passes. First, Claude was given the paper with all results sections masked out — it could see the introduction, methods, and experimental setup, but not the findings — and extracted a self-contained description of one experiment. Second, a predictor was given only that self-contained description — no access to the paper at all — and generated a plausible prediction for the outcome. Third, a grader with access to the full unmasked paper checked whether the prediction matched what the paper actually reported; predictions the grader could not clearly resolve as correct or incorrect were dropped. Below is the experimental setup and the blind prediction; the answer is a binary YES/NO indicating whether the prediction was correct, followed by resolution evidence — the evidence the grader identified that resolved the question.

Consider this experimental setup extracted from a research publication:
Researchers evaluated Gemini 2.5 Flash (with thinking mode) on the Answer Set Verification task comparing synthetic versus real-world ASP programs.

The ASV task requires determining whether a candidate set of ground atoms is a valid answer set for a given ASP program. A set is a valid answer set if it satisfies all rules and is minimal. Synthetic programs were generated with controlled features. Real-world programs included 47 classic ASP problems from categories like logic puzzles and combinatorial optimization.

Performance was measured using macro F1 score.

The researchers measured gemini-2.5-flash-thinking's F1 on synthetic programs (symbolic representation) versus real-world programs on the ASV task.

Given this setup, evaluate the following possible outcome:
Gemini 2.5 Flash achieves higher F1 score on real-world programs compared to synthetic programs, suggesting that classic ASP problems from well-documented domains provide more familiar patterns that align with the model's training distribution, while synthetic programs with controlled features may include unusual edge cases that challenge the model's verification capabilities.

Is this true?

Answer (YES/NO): NO